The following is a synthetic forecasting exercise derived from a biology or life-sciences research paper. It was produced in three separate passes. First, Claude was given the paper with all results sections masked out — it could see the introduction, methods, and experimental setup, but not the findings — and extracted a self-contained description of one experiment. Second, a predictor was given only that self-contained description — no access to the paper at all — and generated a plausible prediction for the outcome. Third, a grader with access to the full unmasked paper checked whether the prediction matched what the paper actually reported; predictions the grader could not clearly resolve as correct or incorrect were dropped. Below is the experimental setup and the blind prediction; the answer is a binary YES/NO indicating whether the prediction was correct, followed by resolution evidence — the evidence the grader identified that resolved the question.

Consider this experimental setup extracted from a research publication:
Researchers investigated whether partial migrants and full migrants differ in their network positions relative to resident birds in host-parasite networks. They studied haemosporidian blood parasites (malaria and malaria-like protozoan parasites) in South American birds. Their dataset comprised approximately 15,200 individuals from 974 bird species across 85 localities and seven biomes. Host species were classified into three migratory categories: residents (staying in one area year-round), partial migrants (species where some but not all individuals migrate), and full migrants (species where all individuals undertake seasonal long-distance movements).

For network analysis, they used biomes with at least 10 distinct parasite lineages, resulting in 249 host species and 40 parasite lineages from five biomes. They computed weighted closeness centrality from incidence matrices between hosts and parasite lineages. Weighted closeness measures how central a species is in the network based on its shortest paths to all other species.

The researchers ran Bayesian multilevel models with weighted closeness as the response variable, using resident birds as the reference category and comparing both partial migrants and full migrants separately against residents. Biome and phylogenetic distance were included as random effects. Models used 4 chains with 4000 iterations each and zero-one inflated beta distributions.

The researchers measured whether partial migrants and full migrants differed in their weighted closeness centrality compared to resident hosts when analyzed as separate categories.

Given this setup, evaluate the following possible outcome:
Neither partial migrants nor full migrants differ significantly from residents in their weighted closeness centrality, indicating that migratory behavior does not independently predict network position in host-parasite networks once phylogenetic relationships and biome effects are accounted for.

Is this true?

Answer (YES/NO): NO